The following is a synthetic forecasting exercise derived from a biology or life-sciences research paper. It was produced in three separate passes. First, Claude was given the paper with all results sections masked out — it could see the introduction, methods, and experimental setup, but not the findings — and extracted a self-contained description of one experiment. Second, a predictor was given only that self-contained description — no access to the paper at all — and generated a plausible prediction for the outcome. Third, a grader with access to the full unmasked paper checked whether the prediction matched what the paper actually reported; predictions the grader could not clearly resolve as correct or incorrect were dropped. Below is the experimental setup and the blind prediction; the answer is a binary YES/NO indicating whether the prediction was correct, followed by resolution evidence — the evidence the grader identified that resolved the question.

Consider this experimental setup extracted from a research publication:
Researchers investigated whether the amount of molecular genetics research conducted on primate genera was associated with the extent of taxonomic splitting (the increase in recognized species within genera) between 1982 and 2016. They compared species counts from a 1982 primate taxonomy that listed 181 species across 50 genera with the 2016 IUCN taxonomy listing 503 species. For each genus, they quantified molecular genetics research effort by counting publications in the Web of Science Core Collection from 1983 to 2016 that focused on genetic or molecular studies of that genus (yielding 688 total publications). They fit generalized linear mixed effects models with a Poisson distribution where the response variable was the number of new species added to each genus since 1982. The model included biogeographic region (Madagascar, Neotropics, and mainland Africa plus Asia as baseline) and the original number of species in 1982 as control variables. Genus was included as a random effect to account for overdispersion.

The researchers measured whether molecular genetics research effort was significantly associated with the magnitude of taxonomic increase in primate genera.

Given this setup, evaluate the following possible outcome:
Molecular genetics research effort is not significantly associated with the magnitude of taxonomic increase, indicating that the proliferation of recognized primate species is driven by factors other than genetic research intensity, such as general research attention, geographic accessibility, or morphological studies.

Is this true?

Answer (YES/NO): YES